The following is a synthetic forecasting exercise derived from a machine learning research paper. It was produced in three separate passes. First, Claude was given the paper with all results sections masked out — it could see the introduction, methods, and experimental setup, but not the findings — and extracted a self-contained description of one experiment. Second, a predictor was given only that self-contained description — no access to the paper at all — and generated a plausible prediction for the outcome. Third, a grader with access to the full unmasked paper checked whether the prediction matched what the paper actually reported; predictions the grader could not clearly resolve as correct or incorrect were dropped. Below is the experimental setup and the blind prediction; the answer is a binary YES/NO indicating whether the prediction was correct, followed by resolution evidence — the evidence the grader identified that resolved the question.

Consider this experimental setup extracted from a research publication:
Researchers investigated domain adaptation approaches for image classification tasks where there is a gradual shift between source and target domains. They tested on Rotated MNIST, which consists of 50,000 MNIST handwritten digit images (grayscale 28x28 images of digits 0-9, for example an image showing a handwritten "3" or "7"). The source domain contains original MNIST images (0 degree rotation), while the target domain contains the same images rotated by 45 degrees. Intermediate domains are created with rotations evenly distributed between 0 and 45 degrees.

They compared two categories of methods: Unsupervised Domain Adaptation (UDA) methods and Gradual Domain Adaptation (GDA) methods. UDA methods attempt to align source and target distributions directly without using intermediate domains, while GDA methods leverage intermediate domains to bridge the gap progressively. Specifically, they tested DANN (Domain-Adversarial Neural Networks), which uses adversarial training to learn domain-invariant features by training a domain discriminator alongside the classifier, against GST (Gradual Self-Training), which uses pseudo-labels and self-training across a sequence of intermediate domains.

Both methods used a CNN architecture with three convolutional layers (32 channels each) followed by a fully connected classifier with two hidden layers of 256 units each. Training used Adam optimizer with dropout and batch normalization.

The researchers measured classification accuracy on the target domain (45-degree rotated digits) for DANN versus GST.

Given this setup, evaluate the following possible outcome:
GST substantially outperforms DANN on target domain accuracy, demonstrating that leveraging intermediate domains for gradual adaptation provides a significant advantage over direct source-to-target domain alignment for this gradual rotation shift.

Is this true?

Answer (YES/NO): YES